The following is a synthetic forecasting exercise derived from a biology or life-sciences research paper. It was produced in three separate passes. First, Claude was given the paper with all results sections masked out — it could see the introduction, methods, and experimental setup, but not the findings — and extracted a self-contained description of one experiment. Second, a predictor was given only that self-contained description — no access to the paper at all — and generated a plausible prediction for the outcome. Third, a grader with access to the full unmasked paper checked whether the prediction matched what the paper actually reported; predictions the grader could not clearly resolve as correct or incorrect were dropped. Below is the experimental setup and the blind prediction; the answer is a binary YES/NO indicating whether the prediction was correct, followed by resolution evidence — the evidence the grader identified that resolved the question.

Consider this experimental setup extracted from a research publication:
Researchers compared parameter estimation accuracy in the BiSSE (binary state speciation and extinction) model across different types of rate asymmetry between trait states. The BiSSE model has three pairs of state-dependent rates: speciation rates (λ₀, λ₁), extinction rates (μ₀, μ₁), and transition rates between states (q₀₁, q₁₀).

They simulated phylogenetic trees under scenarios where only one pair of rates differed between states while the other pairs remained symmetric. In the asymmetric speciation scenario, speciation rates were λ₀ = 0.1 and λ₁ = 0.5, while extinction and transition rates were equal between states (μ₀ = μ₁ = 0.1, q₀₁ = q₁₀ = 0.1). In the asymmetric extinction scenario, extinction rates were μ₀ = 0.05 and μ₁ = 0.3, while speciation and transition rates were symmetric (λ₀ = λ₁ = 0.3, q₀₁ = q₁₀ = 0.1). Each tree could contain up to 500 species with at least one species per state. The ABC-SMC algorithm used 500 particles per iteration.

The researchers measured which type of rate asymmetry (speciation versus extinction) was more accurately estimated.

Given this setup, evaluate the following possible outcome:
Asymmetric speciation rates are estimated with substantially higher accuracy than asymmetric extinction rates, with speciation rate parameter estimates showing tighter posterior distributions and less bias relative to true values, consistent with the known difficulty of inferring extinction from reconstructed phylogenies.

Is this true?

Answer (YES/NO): NO